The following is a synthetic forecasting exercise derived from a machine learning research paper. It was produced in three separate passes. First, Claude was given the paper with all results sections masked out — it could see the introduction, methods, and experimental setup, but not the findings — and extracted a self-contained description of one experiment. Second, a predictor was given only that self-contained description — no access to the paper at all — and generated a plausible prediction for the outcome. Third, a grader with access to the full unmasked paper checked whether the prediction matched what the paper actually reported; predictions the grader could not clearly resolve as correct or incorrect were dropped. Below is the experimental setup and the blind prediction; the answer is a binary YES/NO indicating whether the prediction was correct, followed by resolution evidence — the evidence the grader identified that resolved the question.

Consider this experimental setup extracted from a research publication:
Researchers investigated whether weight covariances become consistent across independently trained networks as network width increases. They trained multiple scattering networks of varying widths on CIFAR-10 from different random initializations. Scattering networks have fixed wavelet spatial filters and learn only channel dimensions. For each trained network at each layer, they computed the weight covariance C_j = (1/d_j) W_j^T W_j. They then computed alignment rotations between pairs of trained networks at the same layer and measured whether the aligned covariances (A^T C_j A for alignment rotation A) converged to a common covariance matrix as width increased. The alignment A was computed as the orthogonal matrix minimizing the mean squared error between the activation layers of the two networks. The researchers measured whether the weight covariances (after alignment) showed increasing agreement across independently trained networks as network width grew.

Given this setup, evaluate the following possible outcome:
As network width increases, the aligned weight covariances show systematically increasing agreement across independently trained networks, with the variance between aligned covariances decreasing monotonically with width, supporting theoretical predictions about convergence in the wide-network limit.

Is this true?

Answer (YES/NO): YES